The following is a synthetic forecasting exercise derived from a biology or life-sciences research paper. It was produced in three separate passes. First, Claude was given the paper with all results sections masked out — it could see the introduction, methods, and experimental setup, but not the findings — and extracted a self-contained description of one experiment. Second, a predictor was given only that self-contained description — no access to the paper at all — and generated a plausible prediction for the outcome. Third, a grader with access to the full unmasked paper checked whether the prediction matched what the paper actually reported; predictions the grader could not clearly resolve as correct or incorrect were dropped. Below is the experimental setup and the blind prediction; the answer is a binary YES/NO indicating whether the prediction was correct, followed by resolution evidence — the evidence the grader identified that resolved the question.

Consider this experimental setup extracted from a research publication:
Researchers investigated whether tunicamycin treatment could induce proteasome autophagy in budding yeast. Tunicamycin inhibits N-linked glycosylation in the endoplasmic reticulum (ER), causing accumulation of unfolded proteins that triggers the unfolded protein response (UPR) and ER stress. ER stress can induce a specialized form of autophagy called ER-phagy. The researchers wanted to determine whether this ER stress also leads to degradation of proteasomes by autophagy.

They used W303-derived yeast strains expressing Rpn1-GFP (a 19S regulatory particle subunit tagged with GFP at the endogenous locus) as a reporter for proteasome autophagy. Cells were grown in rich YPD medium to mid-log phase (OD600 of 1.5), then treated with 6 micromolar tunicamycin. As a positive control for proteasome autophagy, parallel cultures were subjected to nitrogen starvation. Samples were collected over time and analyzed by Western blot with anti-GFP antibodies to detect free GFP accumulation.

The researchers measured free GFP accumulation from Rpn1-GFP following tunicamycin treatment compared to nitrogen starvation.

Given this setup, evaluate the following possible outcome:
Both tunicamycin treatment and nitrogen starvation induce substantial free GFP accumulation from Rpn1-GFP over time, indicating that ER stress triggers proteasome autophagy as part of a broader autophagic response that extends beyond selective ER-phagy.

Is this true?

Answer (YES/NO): NO